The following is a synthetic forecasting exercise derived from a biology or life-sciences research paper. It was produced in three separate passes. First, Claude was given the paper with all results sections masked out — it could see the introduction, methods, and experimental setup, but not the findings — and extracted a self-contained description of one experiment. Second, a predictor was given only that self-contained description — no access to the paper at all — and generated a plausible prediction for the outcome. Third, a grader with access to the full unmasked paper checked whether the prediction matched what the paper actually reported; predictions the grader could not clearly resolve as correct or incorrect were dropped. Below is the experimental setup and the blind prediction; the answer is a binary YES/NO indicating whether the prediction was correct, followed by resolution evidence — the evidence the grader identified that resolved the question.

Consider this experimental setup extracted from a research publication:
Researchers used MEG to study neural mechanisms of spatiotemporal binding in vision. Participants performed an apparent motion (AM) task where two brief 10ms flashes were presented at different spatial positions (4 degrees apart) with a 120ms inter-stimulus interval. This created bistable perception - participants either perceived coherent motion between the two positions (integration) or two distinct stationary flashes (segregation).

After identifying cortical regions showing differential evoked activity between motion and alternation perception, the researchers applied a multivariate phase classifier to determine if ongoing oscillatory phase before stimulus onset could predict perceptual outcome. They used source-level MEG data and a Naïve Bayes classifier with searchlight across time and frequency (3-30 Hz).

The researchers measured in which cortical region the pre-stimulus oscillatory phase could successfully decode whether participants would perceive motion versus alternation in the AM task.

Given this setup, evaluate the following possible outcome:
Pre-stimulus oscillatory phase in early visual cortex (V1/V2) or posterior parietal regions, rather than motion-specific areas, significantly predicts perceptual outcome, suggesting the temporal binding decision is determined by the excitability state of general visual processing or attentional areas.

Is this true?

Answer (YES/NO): YES